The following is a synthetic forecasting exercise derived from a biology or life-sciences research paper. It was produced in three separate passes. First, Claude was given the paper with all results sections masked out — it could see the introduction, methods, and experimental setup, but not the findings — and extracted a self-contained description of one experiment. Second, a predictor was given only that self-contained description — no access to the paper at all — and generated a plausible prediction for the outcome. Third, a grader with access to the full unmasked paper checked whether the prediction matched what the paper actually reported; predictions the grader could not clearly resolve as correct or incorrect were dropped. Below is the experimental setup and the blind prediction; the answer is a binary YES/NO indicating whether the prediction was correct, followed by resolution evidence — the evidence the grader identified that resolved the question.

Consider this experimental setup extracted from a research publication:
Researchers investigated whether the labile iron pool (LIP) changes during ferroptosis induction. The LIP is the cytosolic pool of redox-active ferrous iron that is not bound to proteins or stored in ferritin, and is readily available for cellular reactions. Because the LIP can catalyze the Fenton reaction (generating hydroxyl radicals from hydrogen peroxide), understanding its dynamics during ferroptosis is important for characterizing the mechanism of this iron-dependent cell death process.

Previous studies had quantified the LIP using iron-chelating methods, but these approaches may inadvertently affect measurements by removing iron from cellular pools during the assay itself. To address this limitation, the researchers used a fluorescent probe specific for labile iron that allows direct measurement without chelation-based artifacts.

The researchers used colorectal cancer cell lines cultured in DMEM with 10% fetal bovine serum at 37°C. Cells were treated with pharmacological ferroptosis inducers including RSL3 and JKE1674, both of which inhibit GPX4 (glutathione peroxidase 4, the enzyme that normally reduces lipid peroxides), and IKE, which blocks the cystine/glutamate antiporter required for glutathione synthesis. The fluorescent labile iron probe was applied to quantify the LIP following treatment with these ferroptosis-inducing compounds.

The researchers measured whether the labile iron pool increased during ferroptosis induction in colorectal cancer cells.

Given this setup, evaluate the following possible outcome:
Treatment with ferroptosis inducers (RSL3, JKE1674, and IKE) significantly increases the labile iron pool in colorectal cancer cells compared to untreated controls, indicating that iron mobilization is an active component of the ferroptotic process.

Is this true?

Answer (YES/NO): NO